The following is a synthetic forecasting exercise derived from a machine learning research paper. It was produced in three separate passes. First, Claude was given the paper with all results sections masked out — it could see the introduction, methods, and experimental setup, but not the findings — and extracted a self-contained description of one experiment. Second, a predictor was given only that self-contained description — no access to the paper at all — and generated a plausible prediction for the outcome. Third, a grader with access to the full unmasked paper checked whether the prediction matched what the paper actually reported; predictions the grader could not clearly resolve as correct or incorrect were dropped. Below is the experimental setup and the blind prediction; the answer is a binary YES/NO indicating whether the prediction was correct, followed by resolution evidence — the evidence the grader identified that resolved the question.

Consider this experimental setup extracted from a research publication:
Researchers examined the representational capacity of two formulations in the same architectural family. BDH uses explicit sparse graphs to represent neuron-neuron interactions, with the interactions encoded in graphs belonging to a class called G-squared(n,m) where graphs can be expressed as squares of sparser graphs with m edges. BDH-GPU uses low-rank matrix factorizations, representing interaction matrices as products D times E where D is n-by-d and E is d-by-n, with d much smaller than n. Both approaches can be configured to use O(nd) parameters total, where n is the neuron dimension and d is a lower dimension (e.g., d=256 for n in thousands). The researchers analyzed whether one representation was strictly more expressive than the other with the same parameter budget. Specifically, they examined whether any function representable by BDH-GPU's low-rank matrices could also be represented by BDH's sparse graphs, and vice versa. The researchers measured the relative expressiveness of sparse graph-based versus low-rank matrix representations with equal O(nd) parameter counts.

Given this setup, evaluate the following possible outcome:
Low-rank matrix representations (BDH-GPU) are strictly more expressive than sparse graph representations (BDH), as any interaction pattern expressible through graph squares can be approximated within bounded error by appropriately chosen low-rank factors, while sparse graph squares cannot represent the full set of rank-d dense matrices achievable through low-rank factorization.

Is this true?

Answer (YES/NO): NO